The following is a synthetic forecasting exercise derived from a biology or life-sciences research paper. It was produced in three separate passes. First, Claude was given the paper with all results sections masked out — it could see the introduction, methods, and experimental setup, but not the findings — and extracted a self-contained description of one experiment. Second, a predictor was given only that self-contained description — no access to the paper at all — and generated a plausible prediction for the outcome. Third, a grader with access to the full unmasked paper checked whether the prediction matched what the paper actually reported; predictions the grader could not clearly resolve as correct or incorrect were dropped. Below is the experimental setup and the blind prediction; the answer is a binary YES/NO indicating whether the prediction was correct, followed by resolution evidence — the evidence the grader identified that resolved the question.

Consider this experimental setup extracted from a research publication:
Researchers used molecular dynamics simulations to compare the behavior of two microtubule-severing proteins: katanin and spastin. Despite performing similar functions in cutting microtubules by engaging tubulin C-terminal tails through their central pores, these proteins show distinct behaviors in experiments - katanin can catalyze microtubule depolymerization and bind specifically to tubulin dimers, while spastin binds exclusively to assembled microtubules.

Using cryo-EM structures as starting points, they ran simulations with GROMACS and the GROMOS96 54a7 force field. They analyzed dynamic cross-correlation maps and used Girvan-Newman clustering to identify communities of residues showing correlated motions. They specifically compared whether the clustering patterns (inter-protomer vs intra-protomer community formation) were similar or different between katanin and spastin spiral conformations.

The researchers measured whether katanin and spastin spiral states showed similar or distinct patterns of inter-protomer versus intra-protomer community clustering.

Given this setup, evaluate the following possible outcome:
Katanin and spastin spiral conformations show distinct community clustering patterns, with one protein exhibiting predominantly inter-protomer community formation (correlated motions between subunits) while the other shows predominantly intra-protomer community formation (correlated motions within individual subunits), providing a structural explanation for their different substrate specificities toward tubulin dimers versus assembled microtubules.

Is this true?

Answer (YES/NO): NO